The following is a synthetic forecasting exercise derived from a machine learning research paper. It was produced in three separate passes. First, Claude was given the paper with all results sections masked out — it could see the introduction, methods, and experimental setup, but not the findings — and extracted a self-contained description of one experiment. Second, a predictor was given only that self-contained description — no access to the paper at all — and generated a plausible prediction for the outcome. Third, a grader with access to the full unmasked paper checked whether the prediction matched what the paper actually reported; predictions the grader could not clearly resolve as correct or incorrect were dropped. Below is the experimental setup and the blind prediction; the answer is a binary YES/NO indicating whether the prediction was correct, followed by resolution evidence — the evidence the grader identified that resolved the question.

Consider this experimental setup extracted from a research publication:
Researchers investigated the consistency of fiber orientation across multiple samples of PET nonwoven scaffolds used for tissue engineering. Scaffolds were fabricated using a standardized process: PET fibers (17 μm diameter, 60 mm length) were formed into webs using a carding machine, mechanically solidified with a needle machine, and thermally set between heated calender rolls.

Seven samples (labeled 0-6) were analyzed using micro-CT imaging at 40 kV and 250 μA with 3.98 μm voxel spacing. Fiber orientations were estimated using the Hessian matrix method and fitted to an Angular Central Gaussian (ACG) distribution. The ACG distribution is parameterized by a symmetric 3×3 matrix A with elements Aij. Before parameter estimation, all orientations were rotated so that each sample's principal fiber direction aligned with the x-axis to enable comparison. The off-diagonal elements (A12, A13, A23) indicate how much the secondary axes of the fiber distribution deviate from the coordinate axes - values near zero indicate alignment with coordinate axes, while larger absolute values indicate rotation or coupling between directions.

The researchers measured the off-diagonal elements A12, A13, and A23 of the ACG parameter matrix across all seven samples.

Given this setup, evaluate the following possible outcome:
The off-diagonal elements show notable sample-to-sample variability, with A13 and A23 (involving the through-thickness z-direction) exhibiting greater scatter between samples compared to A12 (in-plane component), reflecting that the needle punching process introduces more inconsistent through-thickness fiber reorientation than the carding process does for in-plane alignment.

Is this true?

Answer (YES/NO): YES